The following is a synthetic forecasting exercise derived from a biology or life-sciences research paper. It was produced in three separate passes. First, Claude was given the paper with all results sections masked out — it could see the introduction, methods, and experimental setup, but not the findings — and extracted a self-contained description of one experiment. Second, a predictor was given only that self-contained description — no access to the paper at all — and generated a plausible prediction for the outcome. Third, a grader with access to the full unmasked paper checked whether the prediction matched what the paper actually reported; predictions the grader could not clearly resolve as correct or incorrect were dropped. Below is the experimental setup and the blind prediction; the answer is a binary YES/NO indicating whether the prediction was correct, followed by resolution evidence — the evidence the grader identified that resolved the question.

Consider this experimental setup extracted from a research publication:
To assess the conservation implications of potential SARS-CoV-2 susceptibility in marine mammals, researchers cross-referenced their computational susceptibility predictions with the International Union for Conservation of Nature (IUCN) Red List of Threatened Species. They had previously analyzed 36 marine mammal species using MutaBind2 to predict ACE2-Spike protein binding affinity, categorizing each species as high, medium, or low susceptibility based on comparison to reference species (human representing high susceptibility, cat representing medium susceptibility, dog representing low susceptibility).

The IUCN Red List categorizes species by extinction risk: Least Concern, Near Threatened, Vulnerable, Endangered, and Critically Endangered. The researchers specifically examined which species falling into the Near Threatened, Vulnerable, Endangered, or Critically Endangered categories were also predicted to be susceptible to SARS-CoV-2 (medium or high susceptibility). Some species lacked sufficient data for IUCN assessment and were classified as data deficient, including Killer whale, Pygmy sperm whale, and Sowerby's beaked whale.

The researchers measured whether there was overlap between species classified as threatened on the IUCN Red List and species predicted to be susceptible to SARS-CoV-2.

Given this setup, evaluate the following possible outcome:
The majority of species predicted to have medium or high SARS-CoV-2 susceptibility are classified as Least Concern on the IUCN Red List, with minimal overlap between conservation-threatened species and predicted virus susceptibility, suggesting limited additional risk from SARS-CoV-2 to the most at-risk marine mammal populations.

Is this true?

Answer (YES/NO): NO